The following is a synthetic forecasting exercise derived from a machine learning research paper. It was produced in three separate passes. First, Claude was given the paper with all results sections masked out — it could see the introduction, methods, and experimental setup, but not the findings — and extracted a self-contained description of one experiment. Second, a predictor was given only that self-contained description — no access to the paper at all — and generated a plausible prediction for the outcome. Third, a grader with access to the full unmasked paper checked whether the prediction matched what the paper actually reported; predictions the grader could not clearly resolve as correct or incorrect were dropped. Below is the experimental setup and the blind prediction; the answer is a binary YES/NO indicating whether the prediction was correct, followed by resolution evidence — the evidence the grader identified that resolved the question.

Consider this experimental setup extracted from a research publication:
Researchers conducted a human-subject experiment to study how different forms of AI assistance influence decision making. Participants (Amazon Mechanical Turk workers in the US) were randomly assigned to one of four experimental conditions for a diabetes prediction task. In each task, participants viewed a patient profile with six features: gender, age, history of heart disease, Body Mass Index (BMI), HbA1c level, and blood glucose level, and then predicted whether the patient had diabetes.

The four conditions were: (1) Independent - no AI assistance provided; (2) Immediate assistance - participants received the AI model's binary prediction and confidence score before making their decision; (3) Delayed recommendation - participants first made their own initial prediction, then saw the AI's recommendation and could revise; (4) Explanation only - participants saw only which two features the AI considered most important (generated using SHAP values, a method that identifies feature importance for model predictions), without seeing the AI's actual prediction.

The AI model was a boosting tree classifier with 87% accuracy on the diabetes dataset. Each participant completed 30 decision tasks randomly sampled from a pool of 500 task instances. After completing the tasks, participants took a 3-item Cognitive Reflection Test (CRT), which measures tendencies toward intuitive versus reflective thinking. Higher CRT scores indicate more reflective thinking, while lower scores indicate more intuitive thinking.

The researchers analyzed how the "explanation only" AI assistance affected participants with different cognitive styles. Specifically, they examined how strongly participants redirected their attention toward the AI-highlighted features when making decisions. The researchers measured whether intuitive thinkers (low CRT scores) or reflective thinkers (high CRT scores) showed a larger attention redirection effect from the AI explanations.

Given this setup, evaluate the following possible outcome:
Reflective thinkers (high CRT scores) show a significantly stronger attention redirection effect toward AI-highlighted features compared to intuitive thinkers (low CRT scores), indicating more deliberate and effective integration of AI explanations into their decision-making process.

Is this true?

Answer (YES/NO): NO